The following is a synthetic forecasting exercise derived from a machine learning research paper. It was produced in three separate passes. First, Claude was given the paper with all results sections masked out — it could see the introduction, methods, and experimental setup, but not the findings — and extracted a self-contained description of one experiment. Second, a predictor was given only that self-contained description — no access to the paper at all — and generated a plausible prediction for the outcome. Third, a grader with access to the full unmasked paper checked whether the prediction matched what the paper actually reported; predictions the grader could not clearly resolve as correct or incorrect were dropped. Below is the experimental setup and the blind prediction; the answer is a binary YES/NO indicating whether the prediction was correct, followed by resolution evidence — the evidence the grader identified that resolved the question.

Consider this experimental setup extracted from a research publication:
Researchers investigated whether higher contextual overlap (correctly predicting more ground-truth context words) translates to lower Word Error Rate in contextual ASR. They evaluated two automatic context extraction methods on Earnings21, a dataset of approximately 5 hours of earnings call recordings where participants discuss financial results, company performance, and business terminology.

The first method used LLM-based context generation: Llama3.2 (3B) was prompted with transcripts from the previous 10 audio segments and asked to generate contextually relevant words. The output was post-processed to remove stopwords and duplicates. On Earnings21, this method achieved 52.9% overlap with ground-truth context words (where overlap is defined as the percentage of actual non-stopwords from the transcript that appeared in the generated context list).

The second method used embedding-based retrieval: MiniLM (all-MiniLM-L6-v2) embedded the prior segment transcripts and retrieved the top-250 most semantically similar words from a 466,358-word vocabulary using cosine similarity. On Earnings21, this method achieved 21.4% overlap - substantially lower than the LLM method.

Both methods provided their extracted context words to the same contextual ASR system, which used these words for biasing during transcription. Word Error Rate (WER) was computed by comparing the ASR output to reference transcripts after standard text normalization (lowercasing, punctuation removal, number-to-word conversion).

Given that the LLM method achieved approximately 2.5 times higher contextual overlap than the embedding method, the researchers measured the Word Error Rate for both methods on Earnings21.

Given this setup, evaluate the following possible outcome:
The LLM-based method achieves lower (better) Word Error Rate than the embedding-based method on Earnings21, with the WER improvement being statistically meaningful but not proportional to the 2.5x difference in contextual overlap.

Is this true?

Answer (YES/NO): NO